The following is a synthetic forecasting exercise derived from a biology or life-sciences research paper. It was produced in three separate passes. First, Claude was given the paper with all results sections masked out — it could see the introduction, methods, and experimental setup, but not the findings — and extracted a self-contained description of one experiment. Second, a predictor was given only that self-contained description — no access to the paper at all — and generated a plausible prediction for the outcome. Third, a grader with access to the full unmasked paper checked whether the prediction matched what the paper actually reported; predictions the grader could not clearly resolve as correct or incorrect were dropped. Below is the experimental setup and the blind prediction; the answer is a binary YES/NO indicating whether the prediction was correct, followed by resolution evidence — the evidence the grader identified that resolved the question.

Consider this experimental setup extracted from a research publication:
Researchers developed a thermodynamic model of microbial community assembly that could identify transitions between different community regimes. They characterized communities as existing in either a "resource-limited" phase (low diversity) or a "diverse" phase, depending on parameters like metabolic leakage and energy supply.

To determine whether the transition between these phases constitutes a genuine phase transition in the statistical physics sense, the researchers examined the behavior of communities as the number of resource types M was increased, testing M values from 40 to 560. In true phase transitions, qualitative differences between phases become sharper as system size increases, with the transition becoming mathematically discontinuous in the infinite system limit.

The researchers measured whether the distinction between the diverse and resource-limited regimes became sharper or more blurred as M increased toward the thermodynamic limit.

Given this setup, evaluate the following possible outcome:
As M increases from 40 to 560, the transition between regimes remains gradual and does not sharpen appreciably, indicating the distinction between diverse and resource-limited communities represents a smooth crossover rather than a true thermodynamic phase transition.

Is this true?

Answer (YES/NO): NO